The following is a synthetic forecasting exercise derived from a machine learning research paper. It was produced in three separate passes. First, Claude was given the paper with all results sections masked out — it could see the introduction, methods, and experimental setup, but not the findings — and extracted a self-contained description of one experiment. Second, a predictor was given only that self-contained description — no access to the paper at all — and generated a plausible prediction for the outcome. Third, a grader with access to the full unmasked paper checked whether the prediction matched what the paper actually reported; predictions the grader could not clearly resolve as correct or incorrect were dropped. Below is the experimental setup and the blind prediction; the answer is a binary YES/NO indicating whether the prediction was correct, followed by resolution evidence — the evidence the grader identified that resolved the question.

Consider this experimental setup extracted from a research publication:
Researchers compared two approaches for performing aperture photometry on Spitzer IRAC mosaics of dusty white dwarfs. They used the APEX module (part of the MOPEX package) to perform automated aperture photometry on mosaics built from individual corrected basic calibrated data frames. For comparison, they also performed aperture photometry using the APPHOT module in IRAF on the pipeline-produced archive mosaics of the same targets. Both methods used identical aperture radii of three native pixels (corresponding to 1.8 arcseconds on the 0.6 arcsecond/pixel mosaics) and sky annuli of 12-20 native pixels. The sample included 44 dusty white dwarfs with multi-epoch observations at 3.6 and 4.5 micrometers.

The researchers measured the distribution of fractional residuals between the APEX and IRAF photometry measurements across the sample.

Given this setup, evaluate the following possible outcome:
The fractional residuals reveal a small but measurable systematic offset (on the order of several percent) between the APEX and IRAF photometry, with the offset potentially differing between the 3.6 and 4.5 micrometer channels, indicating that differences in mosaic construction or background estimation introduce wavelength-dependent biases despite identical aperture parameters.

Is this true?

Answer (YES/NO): NO